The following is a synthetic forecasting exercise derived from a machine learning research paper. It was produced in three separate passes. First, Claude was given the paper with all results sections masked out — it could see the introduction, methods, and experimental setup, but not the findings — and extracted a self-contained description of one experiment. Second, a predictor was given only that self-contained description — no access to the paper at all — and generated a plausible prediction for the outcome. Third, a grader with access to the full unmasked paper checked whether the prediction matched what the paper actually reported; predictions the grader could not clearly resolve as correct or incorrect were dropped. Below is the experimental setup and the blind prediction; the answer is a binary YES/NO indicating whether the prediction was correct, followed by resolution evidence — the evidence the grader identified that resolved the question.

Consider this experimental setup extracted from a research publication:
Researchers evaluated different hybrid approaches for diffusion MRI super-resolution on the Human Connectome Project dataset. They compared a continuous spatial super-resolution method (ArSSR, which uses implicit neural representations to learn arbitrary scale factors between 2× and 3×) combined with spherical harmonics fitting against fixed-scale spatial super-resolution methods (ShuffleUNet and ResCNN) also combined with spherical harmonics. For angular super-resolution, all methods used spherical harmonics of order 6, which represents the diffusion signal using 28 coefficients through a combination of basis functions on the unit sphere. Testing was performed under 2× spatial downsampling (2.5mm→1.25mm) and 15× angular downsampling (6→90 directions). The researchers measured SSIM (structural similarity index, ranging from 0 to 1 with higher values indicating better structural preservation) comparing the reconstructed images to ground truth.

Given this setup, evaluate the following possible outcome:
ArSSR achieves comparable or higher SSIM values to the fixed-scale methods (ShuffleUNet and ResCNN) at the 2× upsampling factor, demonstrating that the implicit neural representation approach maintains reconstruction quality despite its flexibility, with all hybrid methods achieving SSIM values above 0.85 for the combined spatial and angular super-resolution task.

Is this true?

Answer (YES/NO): YES